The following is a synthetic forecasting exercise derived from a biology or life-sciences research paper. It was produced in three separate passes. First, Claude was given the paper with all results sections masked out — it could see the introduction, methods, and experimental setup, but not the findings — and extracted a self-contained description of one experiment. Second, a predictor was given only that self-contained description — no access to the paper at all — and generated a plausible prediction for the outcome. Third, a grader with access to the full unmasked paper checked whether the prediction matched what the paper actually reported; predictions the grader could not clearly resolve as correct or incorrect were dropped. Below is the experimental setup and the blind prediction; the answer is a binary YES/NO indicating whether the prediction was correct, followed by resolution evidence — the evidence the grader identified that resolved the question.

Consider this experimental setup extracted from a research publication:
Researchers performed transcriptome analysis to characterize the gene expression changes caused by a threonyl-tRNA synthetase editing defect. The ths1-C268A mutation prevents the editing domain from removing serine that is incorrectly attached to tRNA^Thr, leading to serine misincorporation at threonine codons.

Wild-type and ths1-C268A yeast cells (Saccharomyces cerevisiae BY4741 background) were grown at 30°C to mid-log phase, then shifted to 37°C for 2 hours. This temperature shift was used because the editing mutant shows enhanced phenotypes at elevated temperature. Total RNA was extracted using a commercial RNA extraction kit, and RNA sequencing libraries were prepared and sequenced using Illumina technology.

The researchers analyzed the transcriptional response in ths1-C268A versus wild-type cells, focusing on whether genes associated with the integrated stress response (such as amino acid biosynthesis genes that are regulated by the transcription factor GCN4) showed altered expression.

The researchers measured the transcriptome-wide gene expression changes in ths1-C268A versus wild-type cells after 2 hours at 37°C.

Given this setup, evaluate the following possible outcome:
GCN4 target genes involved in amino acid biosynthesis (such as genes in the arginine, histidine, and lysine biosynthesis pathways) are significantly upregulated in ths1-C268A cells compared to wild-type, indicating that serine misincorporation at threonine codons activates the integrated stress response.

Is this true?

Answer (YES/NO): YES